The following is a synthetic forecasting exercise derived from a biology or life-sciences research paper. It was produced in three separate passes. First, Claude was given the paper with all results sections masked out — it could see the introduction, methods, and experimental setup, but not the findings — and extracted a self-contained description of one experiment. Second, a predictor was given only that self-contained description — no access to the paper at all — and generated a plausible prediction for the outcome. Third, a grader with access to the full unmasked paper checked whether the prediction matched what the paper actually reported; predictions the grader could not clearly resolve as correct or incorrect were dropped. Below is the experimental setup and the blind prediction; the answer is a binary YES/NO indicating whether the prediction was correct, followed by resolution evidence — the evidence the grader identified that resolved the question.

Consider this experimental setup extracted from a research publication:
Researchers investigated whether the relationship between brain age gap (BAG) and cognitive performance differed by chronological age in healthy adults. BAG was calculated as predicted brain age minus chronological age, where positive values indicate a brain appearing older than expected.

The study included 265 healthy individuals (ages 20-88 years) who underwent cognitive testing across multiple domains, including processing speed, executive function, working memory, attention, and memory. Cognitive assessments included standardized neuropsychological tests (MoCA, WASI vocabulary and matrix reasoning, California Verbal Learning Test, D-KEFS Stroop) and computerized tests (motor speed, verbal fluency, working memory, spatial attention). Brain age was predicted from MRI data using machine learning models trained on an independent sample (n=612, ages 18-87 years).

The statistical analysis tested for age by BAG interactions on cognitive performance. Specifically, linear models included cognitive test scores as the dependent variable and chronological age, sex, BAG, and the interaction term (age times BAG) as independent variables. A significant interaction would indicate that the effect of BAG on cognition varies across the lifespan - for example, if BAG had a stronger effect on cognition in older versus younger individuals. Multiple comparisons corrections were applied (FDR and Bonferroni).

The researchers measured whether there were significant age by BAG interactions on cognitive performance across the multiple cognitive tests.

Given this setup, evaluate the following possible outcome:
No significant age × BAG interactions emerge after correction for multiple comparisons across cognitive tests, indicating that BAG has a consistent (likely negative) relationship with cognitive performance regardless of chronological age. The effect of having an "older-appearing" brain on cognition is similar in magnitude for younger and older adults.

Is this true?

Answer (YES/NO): YES